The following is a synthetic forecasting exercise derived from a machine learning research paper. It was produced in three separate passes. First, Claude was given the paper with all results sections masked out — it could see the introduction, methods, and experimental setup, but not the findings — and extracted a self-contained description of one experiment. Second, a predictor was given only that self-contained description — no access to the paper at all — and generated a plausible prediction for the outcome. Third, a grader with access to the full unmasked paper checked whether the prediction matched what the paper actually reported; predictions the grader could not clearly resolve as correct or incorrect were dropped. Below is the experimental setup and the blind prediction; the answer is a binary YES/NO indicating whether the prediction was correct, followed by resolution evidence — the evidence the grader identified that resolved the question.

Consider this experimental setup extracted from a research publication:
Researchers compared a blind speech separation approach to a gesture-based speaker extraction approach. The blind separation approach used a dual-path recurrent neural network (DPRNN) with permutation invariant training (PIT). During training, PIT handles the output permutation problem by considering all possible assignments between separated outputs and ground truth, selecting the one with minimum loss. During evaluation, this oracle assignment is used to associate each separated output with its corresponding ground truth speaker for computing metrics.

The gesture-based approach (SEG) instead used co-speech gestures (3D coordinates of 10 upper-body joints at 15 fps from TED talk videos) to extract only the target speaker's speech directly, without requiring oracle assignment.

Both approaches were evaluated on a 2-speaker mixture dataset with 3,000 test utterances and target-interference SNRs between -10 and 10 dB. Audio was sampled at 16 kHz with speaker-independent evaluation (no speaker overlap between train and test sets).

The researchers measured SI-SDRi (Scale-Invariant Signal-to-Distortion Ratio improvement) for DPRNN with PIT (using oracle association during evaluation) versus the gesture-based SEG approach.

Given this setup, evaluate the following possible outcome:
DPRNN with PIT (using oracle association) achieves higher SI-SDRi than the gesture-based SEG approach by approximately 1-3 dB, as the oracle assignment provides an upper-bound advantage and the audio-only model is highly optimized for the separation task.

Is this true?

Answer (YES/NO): NO